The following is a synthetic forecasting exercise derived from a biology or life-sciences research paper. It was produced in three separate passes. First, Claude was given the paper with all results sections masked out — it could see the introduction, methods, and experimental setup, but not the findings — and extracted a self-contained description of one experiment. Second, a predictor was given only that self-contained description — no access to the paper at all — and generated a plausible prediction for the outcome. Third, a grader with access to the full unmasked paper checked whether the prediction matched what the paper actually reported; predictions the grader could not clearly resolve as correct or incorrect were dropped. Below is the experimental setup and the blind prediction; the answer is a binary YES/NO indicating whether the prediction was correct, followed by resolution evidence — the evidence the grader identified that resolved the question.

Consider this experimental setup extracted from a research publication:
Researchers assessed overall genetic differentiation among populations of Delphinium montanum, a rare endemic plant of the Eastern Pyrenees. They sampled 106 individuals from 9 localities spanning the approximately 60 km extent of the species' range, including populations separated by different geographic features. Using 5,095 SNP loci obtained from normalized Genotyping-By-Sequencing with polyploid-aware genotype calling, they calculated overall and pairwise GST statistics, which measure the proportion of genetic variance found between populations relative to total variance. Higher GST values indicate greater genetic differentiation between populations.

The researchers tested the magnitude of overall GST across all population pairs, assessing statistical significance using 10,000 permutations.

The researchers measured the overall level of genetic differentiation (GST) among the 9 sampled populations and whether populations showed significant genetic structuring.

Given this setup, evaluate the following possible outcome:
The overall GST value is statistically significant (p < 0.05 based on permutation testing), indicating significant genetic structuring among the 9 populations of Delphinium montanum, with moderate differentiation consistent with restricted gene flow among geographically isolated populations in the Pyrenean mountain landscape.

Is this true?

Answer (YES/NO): NO